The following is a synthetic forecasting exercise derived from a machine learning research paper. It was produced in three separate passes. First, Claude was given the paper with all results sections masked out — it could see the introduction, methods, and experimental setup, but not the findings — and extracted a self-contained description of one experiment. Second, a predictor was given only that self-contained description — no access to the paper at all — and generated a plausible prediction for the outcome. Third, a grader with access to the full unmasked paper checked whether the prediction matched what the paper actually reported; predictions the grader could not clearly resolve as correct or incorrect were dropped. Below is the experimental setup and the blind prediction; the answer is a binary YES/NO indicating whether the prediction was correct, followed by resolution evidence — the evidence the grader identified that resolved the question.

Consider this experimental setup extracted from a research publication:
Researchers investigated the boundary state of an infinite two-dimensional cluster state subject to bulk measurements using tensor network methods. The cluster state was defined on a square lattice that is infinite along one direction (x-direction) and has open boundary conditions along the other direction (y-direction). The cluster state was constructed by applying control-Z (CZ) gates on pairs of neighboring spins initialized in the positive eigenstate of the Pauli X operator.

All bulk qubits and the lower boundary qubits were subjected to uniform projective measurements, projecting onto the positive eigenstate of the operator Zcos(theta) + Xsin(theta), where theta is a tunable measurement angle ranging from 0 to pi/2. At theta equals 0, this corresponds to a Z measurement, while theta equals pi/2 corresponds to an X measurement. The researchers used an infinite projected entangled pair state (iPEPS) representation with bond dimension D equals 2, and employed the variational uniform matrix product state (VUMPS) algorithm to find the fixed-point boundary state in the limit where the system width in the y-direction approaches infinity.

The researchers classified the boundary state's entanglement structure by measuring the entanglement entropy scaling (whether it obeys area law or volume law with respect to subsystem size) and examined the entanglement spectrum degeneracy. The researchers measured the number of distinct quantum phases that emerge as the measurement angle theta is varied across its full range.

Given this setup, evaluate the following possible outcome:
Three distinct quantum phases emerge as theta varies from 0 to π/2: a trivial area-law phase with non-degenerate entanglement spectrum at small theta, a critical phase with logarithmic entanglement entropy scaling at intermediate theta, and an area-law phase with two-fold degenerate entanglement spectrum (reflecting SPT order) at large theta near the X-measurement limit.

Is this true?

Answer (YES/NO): NO